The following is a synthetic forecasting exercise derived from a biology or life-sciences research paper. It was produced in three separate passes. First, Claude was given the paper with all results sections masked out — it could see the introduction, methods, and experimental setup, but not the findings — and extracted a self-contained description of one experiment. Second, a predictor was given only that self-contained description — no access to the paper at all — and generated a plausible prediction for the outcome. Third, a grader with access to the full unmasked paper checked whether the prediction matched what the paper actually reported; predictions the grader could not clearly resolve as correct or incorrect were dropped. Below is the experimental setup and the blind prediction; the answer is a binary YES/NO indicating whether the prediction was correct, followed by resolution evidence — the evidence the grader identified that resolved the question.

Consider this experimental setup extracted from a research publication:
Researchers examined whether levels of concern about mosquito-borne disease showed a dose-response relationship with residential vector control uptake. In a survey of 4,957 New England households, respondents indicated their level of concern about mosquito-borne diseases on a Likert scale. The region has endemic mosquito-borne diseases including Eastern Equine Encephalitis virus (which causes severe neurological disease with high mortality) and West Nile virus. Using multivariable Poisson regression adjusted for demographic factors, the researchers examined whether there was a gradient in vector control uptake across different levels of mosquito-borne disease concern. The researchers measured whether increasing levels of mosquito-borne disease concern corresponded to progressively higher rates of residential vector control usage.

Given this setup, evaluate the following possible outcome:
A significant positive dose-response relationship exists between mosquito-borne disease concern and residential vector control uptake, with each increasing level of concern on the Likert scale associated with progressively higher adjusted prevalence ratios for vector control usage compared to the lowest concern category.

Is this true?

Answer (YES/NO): YES